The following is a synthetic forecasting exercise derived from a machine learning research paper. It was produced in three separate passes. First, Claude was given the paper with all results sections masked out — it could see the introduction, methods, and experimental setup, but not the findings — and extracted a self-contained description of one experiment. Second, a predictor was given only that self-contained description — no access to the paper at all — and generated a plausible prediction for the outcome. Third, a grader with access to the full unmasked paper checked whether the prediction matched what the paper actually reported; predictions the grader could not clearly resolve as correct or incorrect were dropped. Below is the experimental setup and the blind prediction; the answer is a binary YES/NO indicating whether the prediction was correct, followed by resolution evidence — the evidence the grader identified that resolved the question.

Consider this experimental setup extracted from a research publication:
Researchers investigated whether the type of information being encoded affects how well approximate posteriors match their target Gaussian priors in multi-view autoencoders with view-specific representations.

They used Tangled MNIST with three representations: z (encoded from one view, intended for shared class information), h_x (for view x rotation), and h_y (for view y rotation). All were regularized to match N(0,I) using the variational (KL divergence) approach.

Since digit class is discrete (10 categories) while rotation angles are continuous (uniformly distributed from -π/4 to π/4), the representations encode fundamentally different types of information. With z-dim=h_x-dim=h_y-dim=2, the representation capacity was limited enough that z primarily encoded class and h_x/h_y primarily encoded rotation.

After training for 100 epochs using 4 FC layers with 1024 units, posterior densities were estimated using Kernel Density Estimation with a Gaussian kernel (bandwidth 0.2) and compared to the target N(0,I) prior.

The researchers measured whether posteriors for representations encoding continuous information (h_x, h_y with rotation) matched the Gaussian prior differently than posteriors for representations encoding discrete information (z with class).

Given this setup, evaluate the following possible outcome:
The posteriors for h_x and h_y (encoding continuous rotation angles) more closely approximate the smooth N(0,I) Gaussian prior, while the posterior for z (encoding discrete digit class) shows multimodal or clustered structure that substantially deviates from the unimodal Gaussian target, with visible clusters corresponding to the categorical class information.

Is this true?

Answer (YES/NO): YES